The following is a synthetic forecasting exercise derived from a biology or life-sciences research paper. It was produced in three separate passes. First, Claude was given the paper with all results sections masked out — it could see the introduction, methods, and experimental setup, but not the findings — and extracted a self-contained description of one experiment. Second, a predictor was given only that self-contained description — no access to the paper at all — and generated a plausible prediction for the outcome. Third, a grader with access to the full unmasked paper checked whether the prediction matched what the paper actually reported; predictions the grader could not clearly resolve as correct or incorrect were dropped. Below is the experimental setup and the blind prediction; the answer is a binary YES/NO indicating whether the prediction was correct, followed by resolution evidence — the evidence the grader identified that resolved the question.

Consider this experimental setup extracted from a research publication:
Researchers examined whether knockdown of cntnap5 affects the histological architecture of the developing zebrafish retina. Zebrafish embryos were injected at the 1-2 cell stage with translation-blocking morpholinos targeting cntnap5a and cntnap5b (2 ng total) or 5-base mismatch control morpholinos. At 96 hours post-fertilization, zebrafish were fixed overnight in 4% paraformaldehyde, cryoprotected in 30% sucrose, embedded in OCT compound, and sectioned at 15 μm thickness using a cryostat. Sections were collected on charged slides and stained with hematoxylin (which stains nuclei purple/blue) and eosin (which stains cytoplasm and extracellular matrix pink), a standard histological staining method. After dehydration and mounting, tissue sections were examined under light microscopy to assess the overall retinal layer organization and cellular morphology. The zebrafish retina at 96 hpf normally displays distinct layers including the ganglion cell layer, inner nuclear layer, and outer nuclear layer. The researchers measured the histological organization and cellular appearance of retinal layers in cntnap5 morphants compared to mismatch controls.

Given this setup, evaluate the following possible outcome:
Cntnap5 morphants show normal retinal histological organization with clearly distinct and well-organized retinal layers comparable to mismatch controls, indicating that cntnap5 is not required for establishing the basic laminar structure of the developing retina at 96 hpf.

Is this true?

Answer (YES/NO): NO